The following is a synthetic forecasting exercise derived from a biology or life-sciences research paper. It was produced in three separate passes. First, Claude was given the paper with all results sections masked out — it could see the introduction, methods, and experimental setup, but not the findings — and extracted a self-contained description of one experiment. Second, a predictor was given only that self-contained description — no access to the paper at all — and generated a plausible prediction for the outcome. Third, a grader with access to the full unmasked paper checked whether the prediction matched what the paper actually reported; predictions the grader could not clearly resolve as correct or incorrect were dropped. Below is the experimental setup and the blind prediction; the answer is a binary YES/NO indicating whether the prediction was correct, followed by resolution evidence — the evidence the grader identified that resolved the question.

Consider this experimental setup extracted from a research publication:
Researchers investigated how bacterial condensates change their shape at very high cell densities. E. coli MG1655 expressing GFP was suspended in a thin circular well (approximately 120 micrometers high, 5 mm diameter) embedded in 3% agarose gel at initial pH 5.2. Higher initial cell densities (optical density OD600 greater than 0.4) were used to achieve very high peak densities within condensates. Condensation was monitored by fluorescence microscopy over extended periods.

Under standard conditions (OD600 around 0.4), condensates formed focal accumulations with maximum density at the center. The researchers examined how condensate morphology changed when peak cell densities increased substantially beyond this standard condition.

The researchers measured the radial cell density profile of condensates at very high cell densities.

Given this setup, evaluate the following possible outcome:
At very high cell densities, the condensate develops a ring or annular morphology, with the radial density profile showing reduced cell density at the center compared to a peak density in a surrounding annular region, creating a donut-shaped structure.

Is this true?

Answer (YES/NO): YES